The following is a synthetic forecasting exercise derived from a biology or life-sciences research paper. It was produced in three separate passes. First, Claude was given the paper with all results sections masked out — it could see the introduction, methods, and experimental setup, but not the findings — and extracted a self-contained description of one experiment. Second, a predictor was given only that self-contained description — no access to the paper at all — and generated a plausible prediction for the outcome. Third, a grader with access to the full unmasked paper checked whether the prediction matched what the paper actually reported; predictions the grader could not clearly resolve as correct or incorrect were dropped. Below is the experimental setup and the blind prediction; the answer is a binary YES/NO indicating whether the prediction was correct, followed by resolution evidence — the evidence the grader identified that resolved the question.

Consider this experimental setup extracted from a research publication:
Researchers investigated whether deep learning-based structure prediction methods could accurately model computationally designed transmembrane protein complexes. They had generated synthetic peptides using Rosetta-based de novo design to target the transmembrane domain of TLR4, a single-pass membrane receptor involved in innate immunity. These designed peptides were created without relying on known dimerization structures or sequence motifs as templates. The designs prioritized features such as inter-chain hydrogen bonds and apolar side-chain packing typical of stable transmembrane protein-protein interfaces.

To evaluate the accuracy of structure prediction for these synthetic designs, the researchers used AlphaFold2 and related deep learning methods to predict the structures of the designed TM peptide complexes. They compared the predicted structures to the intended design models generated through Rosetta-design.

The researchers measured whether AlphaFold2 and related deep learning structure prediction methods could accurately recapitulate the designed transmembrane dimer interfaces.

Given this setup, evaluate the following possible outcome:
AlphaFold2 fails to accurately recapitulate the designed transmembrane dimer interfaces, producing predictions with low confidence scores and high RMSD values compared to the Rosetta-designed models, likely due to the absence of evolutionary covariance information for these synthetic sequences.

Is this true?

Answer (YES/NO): NO